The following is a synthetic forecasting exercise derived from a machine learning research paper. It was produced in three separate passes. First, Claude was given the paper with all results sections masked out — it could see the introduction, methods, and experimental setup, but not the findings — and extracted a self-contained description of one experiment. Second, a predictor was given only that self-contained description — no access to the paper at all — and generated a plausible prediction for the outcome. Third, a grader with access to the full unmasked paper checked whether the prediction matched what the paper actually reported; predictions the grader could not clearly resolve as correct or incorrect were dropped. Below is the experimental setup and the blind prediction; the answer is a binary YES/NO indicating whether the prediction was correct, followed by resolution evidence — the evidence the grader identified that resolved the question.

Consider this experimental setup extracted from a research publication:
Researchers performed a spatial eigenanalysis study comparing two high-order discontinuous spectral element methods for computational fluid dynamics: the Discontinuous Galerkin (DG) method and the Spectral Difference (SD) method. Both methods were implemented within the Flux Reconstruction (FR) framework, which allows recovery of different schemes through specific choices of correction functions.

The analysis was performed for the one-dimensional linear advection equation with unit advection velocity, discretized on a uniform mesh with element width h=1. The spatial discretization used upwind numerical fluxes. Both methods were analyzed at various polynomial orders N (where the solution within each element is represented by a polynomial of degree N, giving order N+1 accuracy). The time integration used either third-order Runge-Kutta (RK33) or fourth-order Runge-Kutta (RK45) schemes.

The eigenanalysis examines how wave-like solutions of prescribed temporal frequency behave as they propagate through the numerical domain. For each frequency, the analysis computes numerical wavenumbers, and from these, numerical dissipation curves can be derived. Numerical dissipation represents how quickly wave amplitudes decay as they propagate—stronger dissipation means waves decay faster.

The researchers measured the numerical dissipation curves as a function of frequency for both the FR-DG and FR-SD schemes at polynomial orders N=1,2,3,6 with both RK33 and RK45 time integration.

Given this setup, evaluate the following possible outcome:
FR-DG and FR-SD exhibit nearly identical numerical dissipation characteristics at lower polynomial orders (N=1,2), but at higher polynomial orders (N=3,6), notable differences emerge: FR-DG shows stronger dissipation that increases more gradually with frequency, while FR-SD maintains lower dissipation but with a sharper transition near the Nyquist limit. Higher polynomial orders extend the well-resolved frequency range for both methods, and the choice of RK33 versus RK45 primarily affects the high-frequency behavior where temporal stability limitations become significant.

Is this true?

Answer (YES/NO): NO